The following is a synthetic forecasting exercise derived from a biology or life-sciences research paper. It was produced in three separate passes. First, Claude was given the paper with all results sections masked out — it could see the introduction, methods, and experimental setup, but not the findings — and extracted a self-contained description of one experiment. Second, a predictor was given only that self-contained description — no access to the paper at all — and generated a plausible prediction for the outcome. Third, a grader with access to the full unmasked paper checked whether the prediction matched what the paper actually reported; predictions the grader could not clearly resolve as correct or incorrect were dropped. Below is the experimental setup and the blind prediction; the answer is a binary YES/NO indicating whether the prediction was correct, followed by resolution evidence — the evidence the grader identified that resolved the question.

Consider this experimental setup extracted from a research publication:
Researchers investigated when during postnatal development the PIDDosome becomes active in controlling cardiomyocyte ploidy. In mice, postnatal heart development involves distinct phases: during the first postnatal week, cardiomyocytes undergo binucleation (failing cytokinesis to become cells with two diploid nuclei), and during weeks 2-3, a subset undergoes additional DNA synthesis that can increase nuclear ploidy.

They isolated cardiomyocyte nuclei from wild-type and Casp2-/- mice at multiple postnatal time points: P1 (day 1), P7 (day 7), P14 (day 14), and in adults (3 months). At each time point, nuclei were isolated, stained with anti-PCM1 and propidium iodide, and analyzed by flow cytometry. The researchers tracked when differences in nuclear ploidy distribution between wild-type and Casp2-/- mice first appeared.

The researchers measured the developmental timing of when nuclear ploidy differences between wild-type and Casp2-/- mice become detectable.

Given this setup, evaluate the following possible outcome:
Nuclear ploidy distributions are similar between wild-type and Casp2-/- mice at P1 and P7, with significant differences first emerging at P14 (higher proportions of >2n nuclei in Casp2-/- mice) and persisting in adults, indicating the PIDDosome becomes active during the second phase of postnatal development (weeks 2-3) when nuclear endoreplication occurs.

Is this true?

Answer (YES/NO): NO